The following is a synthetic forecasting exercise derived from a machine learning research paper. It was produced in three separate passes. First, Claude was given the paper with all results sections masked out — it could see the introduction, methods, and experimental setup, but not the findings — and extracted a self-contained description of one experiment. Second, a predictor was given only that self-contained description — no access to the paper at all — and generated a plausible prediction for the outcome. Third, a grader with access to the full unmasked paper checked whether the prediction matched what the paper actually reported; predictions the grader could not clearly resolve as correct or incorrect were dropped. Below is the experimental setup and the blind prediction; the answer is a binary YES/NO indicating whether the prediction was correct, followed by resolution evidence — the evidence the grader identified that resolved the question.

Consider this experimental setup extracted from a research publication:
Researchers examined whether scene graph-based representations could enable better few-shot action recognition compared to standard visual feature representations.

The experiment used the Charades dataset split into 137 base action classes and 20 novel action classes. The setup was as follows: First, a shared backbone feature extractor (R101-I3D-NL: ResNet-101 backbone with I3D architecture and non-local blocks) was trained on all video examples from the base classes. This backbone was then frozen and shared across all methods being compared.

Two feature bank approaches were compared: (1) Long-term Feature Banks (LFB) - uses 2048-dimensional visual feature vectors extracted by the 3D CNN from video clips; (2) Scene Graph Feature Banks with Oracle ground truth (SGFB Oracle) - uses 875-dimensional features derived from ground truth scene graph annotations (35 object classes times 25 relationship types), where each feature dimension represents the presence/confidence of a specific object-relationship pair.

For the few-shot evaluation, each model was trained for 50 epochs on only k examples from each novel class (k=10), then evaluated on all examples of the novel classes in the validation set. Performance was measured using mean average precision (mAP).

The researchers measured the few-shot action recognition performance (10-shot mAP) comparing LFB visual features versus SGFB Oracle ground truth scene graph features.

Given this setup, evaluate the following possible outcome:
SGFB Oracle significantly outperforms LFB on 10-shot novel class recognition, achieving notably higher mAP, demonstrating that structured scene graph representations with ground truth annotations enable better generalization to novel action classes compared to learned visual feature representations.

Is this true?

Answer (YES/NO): YES